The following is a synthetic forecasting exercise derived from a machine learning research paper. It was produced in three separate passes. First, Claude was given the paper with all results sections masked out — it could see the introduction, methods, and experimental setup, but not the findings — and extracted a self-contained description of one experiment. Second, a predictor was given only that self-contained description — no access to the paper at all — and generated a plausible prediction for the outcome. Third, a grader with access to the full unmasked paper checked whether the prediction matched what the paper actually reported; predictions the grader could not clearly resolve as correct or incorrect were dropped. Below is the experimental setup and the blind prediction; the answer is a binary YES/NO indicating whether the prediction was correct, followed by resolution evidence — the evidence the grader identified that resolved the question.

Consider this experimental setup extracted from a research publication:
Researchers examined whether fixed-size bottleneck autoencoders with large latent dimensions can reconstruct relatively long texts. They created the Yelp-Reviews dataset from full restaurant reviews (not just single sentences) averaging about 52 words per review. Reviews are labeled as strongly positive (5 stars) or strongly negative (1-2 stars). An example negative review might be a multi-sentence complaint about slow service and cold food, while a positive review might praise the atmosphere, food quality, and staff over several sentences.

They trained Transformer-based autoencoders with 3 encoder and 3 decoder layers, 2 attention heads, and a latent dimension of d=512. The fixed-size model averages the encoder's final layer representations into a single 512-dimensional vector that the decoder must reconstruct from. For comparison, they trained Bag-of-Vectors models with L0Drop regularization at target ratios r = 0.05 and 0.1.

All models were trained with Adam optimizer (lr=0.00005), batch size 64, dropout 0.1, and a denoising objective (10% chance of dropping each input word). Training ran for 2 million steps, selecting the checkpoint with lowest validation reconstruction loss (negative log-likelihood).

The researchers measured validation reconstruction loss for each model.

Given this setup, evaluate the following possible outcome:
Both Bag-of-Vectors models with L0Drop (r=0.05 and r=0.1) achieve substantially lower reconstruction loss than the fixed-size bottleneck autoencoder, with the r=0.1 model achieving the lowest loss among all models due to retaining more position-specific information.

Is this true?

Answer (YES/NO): NO